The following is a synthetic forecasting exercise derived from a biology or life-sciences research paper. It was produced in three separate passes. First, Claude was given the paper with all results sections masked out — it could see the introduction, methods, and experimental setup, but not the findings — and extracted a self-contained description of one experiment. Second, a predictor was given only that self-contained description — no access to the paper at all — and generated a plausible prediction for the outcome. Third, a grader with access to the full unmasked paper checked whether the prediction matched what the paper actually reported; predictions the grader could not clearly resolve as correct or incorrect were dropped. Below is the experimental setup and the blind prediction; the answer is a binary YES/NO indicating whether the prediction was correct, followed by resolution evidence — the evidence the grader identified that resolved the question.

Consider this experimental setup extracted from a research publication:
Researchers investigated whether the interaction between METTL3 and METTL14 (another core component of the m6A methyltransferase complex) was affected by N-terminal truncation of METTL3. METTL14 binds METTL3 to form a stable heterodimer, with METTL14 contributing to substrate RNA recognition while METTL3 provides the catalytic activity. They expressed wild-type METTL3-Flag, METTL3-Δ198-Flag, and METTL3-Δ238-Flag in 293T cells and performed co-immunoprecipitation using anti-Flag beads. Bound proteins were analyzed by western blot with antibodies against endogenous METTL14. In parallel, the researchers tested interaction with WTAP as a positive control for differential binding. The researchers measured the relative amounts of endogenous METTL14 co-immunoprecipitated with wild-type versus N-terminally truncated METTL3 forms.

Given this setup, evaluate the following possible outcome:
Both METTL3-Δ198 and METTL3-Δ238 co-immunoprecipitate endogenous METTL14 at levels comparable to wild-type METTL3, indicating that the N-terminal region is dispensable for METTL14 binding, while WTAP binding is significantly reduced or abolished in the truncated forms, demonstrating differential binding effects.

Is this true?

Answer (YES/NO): NO